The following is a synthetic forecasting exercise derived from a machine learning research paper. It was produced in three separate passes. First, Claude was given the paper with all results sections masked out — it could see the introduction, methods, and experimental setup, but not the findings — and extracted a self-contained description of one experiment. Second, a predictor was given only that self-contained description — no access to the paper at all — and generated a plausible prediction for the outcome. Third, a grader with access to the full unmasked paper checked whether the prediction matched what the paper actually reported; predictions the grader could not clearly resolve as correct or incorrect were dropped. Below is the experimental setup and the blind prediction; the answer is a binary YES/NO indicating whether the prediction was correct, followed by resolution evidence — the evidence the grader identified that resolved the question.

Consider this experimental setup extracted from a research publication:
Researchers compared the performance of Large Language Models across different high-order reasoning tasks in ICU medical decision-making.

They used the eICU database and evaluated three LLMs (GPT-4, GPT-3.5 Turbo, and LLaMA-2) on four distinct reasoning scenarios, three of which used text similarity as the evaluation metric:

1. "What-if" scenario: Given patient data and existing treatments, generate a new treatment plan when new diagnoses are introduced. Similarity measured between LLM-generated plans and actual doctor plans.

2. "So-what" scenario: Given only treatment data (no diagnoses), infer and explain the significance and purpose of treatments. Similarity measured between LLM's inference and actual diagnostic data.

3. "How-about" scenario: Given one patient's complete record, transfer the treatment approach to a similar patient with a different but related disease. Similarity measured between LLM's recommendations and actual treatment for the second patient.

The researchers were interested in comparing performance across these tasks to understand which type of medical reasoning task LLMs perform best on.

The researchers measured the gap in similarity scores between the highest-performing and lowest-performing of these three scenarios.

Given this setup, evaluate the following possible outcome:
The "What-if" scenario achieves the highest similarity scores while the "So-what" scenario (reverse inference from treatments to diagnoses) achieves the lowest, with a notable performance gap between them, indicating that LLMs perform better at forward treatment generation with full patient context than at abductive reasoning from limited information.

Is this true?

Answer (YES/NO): YES